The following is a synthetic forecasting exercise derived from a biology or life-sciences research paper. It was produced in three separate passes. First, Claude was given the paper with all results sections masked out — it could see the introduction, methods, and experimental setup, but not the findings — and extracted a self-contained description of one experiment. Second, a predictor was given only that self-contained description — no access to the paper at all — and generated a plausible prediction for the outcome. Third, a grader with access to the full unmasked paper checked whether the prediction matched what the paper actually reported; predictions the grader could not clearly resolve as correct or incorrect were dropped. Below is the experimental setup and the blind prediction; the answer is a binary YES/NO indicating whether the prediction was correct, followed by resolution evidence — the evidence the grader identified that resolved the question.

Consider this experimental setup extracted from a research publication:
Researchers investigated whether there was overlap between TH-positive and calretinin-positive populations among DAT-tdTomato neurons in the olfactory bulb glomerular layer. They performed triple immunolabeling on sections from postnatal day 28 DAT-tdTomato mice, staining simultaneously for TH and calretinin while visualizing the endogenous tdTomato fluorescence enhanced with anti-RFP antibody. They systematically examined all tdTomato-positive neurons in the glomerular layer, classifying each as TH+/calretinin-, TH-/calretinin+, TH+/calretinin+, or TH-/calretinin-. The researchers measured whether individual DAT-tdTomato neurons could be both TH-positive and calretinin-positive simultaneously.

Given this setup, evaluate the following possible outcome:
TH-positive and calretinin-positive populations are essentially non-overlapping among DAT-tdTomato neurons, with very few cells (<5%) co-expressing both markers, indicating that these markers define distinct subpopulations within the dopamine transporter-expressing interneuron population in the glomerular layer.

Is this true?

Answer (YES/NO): YES